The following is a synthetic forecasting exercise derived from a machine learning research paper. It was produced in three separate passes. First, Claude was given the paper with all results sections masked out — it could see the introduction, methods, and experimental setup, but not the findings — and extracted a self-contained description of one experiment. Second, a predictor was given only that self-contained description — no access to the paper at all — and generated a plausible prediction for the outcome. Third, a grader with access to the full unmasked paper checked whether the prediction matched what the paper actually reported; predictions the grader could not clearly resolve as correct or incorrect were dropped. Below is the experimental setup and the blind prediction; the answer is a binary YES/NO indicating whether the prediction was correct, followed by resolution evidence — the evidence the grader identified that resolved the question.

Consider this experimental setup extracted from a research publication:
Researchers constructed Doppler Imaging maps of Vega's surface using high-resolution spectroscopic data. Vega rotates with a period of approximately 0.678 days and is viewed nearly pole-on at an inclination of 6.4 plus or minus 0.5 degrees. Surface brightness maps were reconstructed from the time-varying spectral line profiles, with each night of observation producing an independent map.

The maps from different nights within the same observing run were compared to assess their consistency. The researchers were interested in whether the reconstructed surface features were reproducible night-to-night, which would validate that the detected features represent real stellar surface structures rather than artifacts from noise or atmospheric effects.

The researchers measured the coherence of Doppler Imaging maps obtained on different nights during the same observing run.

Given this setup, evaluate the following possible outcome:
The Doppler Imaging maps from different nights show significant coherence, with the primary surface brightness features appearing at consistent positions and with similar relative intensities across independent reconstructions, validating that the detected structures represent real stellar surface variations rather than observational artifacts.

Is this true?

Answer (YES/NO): YES